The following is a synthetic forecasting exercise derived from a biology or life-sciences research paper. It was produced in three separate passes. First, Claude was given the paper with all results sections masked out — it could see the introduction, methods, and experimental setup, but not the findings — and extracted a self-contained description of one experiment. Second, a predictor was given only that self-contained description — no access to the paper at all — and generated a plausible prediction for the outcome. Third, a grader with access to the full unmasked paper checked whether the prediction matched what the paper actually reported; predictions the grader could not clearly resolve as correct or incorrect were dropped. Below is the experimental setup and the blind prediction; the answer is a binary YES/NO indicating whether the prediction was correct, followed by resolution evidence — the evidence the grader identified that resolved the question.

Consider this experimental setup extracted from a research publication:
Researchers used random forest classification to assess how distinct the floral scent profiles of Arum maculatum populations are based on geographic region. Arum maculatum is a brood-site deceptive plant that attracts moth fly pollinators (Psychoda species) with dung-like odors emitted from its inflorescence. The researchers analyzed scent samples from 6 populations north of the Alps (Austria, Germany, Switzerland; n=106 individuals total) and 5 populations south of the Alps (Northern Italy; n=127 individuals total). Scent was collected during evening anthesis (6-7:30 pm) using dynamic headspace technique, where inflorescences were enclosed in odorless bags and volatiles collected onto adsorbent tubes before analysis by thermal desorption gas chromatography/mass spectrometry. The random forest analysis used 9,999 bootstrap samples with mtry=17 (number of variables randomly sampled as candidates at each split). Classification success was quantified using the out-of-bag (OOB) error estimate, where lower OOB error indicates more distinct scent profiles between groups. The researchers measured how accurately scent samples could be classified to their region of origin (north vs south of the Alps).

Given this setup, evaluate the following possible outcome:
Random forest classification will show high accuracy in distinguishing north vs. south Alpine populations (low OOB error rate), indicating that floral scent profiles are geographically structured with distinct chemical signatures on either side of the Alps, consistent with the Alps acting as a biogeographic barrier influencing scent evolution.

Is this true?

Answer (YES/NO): YES